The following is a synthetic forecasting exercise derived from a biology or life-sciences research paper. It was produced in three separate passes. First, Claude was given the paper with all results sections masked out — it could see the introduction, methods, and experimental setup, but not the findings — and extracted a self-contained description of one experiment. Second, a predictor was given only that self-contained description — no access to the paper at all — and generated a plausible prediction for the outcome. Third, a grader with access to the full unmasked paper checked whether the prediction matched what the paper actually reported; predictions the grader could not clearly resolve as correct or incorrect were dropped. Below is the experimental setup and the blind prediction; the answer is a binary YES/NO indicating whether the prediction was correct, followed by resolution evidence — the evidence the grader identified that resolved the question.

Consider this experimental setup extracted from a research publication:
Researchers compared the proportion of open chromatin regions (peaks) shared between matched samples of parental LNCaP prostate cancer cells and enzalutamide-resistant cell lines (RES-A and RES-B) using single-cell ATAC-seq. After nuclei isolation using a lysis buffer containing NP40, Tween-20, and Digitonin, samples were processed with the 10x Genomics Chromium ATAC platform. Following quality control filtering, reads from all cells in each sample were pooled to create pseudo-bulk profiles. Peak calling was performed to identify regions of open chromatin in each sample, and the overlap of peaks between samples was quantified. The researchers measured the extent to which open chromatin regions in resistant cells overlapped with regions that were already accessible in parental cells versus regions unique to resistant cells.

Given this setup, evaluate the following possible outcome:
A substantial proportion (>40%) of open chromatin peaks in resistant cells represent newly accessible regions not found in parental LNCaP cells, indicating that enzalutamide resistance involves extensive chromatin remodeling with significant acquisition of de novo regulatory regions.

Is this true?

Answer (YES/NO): NO